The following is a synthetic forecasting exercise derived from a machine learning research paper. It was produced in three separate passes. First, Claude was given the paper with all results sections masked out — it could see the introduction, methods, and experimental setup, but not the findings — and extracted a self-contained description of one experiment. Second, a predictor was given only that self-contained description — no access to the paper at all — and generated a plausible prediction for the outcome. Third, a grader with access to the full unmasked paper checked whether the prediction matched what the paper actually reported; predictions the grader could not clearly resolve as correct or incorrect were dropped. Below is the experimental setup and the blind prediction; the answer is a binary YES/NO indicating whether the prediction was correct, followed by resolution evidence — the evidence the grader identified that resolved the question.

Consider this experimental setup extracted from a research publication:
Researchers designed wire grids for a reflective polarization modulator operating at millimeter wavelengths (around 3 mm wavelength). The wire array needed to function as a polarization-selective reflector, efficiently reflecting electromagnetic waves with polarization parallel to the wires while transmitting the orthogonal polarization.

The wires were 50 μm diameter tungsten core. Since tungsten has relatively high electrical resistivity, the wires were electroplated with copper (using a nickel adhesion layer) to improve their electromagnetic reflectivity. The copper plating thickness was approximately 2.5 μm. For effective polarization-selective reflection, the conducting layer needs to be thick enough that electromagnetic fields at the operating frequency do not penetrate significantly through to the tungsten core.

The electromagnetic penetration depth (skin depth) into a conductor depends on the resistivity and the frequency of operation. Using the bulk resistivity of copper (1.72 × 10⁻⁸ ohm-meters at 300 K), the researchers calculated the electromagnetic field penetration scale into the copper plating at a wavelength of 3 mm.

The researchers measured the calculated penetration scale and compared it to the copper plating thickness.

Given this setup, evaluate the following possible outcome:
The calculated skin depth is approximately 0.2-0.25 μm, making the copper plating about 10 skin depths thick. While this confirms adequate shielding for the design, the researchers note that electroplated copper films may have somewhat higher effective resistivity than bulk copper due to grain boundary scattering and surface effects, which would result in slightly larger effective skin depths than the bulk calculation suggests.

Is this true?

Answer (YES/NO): NO